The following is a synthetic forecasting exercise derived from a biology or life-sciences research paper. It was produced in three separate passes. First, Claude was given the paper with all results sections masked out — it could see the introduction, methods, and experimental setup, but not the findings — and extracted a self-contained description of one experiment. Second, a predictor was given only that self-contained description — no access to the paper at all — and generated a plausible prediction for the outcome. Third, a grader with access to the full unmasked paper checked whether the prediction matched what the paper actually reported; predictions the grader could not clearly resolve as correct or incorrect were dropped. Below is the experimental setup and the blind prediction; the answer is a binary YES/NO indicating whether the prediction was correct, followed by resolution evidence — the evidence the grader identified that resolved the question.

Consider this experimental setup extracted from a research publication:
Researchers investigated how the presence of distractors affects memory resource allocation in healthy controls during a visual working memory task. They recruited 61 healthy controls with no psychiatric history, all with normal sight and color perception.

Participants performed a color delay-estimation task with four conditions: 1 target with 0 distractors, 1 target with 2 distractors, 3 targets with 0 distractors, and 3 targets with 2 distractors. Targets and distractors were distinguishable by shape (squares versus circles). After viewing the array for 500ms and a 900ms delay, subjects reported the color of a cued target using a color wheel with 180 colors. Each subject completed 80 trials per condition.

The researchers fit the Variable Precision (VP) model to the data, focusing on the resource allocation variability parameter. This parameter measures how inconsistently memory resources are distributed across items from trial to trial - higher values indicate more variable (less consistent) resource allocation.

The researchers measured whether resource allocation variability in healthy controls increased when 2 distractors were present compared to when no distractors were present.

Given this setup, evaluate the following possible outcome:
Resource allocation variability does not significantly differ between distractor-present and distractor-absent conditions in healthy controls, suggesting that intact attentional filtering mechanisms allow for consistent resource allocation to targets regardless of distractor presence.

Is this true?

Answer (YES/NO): NO